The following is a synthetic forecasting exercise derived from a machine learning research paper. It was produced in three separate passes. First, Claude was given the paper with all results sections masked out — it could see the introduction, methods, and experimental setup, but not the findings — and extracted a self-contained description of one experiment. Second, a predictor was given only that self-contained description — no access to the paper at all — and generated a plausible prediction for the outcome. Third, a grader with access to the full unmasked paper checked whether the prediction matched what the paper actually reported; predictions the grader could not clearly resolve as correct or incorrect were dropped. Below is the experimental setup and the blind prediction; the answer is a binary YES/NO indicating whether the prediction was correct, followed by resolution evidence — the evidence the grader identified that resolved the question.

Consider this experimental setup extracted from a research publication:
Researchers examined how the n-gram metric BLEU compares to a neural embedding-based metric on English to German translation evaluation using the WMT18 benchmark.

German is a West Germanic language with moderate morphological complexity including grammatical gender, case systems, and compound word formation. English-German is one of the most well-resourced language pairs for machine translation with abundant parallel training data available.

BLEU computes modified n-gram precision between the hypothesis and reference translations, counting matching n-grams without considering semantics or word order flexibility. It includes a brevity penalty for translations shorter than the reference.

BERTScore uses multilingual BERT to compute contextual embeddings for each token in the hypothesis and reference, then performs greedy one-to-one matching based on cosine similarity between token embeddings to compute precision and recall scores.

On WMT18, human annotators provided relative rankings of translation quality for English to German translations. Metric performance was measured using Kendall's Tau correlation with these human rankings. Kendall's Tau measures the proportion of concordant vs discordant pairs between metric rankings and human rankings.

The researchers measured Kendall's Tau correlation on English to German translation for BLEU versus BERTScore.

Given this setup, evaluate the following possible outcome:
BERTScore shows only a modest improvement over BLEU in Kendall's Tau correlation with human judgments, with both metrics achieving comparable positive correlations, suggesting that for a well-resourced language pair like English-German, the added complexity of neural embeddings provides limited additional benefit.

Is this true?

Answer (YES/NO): NO